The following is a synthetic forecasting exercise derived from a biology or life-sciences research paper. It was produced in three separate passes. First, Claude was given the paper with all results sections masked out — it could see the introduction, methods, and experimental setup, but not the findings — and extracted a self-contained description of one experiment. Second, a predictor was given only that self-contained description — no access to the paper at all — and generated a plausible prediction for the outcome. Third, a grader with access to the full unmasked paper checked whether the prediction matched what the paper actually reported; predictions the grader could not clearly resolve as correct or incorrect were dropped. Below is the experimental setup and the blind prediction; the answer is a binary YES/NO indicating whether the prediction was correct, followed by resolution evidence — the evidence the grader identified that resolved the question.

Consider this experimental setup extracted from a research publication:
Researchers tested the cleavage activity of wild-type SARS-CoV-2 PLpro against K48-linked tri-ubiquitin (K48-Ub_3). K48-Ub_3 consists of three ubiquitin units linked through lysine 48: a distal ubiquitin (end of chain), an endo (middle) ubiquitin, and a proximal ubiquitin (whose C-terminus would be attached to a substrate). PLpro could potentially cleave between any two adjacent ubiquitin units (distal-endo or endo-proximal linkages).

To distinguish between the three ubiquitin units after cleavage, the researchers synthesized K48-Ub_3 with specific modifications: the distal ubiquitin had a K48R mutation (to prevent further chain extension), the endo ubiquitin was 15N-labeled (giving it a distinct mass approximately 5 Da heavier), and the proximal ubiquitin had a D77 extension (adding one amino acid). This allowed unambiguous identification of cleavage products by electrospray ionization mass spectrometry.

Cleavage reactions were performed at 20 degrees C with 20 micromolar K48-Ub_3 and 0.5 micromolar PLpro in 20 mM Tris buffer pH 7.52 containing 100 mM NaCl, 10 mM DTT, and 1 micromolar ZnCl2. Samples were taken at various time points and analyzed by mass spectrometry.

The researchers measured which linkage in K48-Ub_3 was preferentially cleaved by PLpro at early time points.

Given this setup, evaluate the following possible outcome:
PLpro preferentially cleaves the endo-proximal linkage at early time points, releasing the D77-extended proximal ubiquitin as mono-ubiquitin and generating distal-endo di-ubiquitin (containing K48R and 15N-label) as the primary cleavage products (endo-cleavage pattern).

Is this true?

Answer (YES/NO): YES